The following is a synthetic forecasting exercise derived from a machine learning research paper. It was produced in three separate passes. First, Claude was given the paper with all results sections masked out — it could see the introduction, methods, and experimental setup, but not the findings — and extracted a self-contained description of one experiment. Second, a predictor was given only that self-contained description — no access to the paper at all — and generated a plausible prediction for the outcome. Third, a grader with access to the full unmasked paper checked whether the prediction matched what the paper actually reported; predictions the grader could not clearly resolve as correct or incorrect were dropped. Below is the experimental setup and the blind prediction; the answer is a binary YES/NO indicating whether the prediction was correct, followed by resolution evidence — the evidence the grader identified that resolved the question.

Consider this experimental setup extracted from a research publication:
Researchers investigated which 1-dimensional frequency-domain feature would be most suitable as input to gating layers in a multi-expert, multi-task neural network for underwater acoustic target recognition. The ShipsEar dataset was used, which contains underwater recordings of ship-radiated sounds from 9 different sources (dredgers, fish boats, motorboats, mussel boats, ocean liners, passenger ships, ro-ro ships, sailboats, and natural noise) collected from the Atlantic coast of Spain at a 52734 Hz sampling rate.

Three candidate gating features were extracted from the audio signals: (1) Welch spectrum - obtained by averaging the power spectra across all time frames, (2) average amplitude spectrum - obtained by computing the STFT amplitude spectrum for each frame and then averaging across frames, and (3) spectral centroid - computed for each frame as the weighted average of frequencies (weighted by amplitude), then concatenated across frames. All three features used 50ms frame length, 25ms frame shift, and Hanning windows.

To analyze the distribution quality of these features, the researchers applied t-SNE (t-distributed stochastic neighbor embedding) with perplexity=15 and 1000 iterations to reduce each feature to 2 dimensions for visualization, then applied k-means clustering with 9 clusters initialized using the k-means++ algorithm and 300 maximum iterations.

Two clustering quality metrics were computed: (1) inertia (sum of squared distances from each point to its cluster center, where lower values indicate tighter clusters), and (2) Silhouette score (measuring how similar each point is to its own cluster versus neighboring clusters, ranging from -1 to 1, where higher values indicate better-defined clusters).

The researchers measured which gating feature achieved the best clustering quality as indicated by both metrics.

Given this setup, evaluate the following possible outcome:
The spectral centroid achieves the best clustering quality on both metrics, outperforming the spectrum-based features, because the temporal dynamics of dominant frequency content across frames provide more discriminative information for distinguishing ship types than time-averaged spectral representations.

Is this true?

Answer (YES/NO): NO